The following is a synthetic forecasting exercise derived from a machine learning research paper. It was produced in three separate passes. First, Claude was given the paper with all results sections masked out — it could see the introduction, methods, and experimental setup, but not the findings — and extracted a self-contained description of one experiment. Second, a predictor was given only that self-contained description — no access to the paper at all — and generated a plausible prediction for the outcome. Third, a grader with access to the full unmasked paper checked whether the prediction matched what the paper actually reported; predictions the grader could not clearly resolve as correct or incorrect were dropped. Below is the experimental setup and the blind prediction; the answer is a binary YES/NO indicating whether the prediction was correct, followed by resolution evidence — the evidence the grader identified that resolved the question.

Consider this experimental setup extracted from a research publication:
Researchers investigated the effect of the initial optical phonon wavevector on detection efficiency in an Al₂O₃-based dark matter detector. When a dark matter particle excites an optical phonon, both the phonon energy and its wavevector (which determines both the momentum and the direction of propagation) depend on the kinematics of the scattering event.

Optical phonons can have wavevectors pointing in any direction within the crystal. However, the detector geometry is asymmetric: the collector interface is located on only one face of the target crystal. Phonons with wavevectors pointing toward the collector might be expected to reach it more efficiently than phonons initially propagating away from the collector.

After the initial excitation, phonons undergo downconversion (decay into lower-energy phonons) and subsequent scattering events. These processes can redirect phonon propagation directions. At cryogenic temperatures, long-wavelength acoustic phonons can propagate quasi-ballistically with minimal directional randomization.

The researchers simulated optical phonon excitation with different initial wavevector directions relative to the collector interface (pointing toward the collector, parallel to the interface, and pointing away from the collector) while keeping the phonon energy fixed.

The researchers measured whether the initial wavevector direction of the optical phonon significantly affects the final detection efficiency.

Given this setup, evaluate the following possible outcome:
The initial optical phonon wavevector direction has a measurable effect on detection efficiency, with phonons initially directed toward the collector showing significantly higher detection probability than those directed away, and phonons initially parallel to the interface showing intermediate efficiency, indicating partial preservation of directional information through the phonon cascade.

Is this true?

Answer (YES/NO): NO